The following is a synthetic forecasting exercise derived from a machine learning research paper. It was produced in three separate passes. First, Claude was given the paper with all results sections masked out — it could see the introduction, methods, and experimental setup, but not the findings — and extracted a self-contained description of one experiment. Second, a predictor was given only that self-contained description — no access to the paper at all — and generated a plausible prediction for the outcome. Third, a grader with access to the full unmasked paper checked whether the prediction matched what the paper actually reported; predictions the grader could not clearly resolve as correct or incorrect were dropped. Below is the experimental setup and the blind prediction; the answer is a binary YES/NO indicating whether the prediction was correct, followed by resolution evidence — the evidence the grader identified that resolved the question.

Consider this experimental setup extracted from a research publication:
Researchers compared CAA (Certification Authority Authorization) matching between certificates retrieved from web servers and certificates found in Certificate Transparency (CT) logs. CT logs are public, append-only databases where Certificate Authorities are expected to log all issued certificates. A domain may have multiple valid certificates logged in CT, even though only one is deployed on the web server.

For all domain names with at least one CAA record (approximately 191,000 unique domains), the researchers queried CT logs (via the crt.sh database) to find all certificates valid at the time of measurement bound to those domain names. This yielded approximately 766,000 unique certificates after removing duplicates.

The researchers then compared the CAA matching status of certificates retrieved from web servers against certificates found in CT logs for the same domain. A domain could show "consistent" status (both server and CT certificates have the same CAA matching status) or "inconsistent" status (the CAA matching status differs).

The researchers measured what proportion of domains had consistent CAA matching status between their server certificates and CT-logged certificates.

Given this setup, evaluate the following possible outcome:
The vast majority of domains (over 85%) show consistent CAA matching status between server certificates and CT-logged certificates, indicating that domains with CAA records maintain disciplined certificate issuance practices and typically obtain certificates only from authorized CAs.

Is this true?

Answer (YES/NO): YES